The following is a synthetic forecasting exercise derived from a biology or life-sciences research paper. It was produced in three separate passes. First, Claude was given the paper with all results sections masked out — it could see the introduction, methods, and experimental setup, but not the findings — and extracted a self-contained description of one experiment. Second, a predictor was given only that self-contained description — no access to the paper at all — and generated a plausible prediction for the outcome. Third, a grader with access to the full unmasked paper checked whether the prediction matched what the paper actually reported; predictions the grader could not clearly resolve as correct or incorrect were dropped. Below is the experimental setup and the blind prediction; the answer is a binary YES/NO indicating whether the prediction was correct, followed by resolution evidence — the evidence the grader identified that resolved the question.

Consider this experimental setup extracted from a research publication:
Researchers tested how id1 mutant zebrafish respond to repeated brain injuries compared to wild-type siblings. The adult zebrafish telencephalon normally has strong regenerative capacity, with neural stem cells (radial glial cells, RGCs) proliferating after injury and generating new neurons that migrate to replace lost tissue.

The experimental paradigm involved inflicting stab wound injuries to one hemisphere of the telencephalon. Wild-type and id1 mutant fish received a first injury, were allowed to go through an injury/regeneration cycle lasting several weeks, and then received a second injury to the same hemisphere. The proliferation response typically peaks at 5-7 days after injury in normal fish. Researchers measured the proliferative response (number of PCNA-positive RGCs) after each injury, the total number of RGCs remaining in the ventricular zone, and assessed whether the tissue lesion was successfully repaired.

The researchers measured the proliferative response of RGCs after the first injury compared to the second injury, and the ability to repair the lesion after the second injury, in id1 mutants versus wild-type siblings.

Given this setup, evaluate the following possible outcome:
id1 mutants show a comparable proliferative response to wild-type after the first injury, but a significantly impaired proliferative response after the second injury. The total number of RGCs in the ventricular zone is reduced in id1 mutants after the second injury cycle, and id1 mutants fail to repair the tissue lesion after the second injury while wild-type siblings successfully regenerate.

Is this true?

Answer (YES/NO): NO